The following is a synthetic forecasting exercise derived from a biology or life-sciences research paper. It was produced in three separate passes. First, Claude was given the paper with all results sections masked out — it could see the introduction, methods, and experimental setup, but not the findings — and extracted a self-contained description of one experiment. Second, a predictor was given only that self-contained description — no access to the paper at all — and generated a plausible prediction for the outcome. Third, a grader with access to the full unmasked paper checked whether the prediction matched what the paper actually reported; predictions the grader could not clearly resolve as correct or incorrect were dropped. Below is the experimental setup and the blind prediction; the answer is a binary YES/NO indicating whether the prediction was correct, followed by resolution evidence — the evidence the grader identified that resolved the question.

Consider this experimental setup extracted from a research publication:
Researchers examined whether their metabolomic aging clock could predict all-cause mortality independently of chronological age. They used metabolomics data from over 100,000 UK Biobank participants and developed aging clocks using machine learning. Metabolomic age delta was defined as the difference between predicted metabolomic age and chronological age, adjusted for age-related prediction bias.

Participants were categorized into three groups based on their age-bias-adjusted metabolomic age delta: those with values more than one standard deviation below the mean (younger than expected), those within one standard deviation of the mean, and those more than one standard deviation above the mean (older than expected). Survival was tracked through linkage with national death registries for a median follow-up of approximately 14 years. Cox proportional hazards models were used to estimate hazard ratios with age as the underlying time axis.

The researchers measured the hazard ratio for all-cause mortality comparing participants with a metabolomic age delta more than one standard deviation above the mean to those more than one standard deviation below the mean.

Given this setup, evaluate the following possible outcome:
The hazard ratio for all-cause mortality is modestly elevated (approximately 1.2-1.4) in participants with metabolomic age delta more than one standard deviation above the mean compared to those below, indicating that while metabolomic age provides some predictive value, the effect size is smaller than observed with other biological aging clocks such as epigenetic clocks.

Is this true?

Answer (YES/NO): NO